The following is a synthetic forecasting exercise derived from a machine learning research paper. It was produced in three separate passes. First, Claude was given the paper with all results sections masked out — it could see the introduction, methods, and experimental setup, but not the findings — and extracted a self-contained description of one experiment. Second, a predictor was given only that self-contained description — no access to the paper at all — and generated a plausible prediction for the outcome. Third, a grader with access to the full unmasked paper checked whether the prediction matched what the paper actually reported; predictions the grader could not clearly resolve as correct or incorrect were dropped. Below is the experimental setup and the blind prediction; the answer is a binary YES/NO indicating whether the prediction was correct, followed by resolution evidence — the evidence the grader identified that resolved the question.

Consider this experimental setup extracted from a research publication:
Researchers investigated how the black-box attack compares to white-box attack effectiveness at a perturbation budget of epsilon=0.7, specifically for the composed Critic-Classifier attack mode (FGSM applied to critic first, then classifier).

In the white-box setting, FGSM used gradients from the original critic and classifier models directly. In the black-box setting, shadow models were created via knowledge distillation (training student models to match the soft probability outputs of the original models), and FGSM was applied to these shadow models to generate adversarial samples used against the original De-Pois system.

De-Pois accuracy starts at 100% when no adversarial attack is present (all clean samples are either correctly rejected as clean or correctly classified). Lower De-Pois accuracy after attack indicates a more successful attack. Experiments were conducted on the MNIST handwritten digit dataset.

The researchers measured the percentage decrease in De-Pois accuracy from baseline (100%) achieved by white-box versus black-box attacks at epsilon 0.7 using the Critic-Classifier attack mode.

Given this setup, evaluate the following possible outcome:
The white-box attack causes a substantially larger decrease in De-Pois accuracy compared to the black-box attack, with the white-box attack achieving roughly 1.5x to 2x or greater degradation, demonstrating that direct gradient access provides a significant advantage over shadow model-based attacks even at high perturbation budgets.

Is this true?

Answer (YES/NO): NO